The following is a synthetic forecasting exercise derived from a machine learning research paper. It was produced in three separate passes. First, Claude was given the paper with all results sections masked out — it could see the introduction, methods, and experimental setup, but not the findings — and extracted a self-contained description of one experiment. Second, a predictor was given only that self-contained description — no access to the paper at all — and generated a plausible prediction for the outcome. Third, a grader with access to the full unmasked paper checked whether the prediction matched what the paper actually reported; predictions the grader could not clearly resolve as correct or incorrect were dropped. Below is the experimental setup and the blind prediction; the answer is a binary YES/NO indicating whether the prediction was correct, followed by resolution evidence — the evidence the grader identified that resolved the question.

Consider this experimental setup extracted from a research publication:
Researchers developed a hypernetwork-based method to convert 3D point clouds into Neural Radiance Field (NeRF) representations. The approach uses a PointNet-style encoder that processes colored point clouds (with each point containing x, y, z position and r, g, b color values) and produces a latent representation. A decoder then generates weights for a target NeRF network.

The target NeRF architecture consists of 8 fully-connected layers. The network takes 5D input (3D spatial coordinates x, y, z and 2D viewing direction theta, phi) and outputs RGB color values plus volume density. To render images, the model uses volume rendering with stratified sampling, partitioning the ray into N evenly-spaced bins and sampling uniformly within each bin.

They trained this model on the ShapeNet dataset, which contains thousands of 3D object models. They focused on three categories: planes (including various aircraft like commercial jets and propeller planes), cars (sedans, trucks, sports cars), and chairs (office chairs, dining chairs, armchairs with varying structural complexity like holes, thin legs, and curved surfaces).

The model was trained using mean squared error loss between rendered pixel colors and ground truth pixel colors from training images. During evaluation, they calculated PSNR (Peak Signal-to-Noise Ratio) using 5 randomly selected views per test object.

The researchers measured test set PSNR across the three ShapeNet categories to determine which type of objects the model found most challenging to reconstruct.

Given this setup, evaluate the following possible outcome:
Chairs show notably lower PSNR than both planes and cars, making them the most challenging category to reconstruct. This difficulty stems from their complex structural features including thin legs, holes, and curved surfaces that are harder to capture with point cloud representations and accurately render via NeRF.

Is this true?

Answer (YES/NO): YES